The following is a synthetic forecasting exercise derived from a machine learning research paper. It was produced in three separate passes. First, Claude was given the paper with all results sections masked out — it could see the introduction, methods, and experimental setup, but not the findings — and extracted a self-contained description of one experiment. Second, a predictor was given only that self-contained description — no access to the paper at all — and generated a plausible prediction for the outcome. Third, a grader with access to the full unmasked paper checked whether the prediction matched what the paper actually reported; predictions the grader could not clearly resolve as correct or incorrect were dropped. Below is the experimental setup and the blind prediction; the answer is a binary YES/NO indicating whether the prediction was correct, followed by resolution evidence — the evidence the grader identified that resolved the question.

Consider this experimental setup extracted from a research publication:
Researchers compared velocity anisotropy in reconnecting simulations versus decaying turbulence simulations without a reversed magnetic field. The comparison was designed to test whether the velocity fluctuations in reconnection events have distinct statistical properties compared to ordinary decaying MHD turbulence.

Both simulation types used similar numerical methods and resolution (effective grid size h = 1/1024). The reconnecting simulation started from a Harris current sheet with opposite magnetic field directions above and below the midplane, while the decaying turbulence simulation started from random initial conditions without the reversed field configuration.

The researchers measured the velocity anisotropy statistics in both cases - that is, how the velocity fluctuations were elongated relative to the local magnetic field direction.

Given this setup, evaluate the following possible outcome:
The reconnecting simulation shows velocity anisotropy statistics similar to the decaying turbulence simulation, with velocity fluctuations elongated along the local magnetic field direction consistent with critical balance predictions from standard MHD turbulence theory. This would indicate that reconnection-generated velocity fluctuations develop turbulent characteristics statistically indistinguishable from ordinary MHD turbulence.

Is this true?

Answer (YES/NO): YES